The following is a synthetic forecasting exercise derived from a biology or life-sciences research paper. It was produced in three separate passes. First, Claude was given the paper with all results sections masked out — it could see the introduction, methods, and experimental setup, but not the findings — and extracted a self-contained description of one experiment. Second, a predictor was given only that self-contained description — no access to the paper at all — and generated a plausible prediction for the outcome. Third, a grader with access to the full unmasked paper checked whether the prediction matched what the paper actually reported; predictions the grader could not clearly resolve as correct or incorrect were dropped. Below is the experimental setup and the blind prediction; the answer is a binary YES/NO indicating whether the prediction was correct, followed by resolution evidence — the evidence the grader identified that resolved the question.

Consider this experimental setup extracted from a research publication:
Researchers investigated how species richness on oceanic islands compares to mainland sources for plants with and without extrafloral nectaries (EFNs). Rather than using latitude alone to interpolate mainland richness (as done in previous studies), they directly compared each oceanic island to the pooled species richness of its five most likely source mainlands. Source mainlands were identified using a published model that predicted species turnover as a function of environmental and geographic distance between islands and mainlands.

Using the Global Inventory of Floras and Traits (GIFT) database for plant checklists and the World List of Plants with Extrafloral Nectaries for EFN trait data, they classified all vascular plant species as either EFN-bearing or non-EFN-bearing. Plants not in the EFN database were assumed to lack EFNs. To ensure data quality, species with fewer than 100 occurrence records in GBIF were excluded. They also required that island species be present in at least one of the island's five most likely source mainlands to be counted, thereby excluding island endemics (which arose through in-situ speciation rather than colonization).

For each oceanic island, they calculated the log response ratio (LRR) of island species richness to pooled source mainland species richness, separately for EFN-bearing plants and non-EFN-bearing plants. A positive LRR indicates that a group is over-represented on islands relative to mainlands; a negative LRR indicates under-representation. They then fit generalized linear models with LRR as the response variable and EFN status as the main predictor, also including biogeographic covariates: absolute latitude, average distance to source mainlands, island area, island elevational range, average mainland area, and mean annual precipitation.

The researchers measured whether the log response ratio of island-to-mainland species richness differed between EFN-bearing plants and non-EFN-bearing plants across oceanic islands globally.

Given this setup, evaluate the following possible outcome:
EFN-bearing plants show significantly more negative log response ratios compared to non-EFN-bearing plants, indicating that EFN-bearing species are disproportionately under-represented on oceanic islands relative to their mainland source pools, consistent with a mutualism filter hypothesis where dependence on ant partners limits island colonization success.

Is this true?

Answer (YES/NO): NO